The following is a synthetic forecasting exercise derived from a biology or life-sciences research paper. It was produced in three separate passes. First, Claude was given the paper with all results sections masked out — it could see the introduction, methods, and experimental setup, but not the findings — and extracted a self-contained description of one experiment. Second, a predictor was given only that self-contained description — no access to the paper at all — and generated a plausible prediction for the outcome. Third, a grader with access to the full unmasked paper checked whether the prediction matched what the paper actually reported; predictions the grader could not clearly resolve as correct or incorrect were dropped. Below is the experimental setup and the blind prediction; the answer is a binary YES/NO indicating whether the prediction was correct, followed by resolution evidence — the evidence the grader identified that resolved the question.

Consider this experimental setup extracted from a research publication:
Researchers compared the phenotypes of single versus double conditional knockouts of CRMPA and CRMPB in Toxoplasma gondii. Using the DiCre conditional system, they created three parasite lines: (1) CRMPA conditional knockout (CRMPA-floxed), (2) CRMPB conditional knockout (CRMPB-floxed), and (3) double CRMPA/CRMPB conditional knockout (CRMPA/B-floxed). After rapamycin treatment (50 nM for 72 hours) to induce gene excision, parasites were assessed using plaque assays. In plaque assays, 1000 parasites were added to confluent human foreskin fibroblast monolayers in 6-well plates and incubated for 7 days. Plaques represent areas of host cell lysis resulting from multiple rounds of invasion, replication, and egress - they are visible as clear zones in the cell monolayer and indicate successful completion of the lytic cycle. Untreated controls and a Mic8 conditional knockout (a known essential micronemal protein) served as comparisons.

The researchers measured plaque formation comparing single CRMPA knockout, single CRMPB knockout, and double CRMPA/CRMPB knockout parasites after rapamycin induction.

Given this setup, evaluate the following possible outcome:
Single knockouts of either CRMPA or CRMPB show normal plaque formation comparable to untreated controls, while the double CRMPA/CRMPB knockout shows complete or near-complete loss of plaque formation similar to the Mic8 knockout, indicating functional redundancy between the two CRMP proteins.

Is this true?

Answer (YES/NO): NO